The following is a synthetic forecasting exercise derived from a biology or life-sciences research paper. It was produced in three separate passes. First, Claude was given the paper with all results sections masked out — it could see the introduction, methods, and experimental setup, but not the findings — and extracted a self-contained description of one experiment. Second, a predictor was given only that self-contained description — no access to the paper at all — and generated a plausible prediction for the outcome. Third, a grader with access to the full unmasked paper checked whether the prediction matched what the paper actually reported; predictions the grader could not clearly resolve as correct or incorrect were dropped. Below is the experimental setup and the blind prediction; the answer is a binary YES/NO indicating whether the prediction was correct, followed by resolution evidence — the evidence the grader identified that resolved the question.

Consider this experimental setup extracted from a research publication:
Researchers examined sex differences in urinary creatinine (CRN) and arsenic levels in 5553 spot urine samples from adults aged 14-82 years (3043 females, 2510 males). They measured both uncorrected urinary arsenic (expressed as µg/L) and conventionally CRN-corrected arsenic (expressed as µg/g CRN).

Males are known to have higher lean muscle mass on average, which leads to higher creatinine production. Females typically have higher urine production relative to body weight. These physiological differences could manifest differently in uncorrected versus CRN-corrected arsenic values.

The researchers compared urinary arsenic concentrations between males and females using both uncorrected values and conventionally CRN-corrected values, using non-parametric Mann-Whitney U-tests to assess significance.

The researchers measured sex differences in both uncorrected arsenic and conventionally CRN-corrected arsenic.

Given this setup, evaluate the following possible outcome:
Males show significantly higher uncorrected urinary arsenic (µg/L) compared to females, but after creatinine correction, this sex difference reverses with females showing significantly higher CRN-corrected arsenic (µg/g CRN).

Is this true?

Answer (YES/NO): NO